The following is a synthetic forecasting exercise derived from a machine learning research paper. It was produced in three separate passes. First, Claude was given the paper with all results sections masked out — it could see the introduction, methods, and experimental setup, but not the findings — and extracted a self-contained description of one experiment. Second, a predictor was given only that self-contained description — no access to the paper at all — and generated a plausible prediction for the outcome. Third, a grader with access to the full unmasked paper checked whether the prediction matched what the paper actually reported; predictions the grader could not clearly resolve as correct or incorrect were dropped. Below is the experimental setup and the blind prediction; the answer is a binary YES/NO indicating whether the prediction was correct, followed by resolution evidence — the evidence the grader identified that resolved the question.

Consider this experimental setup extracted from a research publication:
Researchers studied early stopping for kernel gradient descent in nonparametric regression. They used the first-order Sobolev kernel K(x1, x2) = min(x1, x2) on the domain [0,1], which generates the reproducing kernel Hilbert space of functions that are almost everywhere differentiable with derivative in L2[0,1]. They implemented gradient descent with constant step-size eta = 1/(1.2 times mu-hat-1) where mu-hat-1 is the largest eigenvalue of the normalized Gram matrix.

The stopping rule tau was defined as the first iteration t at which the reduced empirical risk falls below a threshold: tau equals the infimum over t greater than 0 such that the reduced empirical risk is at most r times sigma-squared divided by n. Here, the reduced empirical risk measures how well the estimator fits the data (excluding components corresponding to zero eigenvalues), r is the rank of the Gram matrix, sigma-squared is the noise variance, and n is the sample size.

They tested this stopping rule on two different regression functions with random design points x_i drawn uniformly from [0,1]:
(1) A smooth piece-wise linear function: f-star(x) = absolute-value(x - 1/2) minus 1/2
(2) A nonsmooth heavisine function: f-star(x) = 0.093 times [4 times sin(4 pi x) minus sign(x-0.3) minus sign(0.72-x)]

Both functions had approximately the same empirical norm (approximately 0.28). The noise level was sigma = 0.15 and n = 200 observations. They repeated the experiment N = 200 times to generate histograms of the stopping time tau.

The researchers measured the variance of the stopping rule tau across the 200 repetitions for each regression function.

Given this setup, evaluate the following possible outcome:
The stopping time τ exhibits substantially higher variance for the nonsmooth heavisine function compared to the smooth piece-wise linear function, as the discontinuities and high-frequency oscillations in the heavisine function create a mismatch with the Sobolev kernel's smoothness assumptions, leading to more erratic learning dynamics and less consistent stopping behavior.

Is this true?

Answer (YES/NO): NO